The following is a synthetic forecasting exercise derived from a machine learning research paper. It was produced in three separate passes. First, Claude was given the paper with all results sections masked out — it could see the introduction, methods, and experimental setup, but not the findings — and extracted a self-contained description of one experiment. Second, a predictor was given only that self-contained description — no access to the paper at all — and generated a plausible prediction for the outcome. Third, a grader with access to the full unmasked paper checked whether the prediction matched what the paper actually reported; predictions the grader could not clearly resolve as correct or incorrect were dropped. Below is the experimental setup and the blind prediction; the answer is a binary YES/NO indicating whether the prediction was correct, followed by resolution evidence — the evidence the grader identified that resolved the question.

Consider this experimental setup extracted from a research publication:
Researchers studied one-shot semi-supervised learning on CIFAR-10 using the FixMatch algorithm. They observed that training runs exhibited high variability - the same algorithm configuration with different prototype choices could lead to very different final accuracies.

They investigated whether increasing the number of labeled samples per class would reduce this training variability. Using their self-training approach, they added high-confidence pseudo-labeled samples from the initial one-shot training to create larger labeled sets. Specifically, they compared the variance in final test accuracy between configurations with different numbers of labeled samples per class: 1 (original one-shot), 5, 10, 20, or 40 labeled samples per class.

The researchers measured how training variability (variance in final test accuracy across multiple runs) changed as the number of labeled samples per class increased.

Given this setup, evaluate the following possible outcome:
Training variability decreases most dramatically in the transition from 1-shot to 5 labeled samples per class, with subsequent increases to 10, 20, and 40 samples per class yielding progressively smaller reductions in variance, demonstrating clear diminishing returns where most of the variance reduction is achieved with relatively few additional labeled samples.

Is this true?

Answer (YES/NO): NO